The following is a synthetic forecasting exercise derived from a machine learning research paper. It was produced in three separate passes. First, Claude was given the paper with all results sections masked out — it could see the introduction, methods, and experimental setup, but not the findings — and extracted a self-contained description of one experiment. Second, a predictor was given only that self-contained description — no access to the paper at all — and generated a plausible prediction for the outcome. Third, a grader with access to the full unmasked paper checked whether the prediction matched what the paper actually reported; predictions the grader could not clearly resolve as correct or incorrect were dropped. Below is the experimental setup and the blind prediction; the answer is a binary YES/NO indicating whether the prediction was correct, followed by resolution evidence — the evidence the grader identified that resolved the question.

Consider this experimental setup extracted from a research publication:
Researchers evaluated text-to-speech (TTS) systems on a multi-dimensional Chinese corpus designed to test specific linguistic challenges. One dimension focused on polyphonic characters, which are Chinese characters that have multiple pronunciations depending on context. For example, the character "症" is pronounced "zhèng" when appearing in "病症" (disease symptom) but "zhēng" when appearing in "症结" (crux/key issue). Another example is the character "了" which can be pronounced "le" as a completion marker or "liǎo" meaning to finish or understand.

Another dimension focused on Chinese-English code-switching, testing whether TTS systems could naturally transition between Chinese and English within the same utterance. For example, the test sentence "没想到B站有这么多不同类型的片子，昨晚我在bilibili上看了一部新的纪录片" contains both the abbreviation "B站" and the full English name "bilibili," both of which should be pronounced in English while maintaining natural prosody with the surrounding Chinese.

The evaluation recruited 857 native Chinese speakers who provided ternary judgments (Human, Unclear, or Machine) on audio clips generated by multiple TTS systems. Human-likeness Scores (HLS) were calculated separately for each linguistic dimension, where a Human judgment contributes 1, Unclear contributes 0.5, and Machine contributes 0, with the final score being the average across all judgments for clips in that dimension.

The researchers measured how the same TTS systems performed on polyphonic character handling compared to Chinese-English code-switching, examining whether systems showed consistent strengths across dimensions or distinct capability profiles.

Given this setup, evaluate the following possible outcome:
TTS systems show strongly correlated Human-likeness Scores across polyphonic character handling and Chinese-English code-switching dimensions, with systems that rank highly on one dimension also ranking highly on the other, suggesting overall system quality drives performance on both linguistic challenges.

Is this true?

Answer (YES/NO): YES